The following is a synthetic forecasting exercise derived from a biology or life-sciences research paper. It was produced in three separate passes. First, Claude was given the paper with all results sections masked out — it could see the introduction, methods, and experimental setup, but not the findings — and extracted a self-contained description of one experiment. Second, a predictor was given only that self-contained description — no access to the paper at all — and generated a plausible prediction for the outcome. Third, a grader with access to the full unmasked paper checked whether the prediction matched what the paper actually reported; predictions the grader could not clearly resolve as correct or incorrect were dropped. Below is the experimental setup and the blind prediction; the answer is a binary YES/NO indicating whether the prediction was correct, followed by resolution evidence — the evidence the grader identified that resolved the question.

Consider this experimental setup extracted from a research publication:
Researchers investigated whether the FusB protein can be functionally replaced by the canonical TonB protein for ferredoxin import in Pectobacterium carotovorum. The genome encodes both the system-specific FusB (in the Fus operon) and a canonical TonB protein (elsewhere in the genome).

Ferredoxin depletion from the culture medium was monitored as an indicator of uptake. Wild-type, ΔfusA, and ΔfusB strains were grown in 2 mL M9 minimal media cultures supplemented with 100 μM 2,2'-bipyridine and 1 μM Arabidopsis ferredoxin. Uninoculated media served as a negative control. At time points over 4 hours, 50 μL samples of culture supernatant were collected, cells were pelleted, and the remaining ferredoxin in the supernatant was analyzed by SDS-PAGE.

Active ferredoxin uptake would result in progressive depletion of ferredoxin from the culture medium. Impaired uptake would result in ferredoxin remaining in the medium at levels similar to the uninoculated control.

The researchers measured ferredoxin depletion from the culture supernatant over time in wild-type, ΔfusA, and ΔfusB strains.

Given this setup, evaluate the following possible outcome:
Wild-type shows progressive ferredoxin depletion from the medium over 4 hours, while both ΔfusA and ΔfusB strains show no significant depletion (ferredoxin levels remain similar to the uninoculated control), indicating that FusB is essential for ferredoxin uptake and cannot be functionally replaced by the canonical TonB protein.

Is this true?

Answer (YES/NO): YES